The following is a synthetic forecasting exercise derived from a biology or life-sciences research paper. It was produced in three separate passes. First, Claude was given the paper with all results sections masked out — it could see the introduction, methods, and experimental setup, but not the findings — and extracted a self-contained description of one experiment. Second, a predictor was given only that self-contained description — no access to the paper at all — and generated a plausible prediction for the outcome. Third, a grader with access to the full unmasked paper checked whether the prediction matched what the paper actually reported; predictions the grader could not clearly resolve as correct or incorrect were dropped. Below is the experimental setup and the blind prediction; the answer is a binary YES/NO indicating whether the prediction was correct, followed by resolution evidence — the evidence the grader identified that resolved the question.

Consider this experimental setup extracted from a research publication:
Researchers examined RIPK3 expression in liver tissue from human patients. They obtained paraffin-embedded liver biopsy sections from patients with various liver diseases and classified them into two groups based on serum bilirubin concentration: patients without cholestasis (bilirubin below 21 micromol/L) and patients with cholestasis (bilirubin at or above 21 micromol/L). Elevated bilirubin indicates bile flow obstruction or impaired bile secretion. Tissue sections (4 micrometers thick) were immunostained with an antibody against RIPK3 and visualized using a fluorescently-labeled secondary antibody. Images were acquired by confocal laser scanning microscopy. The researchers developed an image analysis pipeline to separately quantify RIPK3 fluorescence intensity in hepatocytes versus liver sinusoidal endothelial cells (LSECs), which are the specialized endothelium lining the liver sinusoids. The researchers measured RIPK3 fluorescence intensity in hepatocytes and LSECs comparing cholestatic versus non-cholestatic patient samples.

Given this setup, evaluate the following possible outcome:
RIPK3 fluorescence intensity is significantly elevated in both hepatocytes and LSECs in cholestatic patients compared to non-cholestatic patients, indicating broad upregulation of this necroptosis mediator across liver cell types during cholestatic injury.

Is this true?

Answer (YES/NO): YES